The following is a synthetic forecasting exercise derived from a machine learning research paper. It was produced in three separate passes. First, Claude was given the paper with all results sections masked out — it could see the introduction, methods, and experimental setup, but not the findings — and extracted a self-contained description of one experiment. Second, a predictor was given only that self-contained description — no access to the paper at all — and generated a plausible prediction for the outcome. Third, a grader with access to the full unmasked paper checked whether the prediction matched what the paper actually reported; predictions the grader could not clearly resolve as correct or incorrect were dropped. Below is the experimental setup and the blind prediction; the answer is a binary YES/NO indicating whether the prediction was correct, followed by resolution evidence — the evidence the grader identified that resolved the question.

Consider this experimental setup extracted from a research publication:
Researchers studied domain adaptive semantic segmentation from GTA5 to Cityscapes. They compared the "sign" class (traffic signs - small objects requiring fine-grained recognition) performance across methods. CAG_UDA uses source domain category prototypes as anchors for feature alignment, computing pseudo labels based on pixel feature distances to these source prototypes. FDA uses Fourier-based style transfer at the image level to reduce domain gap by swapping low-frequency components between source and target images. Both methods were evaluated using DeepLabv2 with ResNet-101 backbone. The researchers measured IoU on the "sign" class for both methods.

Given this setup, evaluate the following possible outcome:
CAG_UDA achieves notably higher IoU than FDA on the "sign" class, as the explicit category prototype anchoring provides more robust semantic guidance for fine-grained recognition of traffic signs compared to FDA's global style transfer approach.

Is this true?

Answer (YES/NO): YES